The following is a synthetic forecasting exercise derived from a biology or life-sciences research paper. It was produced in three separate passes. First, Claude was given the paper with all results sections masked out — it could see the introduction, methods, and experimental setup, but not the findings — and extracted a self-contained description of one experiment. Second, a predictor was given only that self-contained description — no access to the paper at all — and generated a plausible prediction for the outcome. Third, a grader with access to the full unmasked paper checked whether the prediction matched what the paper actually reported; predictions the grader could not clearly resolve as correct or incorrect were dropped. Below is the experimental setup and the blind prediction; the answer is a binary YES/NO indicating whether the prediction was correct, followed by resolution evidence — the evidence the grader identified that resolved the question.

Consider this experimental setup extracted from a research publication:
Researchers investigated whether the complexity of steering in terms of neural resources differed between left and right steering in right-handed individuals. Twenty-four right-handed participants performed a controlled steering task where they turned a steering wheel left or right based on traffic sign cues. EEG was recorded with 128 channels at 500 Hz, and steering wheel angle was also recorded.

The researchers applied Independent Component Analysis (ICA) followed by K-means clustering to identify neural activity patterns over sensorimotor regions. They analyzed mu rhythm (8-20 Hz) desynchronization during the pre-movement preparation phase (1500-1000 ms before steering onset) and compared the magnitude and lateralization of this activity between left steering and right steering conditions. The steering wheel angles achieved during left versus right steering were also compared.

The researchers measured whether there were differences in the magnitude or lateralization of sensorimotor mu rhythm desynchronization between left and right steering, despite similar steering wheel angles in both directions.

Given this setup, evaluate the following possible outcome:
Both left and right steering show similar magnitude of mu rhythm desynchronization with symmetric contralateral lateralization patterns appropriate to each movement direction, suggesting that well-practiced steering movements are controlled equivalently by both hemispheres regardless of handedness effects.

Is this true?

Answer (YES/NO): NO